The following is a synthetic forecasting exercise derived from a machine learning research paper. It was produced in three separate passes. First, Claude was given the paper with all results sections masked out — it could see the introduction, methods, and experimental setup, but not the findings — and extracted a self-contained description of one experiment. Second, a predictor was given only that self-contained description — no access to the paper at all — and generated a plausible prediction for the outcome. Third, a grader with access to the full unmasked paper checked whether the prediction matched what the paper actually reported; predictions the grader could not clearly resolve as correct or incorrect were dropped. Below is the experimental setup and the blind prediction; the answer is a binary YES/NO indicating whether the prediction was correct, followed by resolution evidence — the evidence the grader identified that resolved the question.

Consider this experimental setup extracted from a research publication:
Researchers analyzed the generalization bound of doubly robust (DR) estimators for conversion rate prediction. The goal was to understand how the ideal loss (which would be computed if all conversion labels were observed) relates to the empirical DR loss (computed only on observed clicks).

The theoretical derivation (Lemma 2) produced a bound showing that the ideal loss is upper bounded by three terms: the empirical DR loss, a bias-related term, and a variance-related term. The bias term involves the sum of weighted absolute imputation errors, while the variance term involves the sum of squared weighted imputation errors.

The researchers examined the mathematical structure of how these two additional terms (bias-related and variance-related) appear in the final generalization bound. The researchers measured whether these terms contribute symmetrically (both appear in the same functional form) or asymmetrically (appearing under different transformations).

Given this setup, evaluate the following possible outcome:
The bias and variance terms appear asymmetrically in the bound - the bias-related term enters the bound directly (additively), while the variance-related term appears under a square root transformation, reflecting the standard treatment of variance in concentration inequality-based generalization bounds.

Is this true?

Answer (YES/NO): YES